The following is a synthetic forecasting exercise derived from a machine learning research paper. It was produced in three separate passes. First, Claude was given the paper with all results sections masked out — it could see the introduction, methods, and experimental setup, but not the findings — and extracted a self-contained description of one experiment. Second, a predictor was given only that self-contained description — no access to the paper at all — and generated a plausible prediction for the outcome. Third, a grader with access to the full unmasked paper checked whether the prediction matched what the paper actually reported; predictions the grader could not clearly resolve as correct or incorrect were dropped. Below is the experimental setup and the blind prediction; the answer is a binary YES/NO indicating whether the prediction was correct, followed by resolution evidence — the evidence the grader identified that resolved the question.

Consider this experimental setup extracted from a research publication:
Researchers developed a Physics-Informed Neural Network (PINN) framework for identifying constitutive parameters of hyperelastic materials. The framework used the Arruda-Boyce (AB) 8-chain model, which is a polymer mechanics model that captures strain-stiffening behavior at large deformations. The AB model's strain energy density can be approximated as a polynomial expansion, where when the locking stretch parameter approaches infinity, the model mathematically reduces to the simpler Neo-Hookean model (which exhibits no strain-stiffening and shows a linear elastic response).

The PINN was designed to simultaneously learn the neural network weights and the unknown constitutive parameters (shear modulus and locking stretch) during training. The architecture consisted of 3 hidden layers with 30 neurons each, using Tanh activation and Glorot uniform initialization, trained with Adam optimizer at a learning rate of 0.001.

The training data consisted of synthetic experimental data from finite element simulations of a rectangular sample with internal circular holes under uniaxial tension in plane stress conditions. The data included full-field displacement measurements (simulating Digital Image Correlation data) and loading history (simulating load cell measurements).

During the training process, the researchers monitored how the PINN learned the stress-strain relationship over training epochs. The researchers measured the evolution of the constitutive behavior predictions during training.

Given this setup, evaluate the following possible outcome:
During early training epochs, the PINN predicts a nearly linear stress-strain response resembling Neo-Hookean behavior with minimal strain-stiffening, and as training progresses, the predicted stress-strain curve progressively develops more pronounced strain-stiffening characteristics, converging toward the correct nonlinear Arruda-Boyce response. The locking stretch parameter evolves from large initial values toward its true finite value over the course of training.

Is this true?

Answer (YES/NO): NO